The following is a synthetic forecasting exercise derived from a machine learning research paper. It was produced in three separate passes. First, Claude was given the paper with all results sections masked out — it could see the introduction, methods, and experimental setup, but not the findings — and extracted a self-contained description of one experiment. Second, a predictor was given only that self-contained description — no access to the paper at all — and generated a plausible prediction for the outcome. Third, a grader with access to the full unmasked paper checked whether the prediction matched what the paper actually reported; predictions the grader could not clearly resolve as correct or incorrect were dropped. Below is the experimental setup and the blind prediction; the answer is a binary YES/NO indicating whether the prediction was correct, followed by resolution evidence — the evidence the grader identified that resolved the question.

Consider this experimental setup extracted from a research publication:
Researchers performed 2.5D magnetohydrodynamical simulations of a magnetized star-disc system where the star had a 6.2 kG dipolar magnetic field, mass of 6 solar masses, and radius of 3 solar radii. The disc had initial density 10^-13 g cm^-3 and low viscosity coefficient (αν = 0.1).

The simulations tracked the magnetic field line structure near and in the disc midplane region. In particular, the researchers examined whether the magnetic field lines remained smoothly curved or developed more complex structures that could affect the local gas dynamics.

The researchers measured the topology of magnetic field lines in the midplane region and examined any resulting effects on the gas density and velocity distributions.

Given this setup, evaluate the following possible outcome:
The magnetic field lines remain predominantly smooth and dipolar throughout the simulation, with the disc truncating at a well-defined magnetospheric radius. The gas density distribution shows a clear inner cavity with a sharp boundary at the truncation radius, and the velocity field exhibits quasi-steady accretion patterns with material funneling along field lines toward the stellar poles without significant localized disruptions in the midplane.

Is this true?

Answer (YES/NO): NO